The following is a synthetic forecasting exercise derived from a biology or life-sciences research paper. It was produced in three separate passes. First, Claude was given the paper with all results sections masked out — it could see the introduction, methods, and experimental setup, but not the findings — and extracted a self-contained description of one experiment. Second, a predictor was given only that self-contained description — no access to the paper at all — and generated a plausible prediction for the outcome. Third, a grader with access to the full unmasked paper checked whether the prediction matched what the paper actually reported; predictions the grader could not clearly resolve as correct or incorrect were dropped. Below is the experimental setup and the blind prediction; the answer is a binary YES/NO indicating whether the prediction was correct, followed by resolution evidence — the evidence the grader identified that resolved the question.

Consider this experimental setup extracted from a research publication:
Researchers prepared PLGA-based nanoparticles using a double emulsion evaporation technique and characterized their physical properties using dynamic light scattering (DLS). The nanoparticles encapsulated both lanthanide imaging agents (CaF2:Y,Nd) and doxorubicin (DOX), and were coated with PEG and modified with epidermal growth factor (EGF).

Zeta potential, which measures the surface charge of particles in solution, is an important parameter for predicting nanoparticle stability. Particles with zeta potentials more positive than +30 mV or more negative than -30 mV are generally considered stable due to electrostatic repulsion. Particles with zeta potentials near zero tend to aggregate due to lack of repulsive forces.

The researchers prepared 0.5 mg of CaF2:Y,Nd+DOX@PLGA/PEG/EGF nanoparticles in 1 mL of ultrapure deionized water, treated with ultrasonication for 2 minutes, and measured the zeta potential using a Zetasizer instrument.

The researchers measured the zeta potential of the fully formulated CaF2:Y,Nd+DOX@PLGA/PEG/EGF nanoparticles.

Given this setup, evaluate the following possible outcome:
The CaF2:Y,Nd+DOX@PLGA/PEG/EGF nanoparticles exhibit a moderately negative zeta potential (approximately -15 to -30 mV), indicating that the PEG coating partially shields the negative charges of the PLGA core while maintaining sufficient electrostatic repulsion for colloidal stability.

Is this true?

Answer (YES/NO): NO